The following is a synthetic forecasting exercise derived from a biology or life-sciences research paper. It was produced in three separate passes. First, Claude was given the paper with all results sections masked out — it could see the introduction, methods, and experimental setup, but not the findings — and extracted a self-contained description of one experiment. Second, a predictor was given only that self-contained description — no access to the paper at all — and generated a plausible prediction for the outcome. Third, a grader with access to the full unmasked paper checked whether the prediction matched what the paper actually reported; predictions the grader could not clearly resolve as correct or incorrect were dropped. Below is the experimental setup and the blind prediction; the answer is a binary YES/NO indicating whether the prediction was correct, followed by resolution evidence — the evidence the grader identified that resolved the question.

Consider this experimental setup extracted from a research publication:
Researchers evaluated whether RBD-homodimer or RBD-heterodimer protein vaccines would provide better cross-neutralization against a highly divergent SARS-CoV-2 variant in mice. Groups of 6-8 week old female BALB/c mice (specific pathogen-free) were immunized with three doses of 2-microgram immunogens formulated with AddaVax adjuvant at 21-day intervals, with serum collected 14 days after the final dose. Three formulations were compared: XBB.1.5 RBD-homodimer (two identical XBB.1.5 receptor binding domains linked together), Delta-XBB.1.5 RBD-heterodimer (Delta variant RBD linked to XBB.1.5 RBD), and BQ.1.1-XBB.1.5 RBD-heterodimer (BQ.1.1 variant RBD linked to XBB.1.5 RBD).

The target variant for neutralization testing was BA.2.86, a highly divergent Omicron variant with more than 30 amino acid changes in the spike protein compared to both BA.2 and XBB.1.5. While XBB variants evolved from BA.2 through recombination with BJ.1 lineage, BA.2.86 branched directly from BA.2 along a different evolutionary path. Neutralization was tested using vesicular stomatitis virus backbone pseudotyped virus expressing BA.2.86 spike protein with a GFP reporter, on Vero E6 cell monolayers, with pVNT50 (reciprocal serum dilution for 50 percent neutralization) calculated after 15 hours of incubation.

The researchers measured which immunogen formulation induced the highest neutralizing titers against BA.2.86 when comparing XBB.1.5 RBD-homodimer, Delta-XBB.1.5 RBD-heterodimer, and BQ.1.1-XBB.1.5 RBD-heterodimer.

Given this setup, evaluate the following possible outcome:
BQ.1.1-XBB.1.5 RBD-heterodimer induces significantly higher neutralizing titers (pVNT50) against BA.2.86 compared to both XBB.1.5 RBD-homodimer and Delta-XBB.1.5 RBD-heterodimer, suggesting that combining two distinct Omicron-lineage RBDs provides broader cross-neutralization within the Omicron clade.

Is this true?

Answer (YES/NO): NO